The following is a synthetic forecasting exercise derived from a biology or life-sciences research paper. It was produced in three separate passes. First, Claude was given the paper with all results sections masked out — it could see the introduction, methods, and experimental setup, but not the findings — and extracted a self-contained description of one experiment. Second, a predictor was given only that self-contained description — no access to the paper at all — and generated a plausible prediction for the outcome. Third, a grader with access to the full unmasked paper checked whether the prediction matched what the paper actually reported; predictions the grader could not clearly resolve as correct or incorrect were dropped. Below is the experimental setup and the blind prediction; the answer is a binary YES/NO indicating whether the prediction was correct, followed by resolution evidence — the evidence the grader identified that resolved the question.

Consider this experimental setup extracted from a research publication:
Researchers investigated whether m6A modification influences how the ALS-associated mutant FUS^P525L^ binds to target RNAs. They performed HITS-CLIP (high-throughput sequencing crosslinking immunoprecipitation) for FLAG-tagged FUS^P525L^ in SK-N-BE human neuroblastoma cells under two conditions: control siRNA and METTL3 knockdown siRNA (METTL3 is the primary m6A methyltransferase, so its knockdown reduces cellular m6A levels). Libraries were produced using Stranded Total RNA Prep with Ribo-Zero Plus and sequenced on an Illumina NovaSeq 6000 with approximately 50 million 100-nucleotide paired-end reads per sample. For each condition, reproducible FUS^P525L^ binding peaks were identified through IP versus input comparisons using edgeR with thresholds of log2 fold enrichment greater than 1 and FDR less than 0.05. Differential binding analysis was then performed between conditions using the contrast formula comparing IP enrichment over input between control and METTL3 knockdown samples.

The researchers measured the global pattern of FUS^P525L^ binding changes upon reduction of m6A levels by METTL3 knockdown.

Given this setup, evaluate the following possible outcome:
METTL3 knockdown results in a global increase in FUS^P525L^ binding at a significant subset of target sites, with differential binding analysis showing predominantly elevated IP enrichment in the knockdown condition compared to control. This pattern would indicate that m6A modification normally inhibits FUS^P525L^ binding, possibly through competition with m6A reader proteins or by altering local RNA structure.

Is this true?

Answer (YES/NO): NO